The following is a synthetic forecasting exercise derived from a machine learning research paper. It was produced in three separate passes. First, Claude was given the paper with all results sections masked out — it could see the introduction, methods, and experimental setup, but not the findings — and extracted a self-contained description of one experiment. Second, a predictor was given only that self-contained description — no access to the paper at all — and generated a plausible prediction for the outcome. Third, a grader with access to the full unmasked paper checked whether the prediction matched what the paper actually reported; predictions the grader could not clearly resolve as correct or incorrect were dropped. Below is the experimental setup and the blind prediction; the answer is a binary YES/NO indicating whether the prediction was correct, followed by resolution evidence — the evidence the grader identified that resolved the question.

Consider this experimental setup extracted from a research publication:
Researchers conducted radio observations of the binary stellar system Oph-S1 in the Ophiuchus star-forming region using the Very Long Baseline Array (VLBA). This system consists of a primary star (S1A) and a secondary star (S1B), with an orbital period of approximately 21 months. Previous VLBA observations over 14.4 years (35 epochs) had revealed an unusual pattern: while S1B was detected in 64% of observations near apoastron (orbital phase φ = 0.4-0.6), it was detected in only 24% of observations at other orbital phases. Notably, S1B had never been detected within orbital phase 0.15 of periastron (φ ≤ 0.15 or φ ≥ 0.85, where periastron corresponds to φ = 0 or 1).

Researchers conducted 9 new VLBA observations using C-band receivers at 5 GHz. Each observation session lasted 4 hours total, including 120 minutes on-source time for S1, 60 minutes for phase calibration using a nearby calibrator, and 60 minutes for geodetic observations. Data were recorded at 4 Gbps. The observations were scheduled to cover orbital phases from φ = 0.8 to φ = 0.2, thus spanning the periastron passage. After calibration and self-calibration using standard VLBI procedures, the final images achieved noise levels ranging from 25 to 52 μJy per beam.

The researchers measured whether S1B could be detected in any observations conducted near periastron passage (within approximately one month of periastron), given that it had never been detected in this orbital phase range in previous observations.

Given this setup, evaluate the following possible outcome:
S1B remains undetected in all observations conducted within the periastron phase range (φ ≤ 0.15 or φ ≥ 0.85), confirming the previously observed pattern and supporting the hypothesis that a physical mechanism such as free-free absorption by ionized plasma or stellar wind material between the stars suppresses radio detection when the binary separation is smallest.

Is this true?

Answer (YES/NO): NO